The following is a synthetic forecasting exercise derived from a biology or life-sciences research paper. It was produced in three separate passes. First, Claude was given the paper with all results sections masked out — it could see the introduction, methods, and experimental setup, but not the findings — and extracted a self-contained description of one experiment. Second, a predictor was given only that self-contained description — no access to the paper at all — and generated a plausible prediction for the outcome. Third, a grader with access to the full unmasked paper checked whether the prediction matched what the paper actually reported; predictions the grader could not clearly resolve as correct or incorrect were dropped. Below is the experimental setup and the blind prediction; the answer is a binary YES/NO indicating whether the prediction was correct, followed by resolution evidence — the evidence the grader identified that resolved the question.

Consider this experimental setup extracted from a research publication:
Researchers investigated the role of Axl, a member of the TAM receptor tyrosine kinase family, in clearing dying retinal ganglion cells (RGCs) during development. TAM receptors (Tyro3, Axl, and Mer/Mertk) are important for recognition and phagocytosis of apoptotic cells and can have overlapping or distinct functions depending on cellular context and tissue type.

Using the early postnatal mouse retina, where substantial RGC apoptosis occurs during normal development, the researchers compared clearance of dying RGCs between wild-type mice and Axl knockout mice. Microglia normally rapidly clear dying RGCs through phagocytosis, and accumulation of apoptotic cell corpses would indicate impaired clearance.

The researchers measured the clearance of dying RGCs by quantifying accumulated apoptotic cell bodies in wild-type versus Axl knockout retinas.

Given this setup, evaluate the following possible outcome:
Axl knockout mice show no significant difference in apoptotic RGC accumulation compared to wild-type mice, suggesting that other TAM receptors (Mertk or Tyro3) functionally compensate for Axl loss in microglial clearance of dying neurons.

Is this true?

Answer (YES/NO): NO